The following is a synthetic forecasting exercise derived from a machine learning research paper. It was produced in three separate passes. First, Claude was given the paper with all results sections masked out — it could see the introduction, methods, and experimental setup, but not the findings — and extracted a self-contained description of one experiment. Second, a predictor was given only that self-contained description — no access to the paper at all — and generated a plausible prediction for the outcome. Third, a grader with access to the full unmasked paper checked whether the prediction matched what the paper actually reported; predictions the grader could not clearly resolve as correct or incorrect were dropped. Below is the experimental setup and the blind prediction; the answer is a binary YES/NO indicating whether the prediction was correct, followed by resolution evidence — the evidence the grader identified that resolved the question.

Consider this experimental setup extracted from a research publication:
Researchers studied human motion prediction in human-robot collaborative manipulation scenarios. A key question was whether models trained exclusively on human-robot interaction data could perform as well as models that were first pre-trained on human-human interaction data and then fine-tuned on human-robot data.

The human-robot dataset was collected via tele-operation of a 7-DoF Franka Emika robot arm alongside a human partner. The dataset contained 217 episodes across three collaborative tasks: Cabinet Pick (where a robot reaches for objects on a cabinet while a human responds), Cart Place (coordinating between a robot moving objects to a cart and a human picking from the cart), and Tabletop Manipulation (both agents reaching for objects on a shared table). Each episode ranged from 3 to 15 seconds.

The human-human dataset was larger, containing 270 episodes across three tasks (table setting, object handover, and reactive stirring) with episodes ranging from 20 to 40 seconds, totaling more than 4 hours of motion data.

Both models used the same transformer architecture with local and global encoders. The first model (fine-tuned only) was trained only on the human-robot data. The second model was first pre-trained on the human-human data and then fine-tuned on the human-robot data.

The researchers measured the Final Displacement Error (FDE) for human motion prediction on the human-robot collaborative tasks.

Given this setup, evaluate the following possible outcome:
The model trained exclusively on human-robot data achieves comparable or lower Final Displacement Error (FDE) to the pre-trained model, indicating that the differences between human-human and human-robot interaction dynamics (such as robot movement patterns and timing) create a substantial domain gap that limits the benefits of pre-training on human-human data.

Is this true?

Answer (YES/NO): NO